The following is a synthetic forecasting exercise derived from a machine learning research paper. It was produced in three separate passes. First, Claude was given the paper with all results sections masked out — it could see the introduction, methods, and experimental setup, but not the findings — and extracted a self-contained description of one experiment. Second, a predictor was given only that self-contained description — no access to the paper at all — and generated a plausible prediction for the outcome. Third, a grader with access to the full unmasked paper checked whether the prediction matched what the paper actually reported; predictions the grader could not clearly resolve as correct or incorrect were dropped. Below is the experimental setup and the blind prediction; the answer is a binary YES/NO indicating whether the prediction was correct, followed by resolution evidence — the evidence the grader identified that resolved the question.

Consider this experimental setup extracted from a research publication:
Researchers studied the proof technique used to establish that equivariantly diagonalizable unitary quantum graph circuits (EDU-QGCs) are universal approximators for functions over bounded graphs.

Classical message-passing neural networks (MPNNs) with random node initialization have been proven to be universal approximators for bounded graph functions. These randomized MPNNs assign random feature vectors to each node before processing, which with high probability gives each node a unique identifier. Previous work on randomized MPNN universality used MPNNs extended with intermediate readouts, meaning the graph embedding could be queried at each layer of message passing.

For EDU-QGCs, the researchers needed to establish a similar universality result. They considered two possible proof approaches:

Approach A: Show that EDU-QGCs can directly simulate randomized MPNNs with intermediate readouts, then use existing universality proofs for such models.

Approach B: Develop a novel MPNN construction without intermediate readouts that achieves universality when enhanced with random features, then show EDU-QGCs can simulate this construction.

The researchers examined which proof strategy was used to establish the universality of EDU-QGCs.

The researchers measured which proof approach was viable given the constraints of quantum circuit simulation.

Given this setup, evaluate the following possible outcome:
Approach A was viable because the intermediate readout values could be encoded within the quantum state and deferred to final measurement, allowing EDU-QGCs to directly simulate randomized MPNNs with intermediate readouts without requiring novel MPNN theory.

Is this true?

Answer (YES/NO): NO